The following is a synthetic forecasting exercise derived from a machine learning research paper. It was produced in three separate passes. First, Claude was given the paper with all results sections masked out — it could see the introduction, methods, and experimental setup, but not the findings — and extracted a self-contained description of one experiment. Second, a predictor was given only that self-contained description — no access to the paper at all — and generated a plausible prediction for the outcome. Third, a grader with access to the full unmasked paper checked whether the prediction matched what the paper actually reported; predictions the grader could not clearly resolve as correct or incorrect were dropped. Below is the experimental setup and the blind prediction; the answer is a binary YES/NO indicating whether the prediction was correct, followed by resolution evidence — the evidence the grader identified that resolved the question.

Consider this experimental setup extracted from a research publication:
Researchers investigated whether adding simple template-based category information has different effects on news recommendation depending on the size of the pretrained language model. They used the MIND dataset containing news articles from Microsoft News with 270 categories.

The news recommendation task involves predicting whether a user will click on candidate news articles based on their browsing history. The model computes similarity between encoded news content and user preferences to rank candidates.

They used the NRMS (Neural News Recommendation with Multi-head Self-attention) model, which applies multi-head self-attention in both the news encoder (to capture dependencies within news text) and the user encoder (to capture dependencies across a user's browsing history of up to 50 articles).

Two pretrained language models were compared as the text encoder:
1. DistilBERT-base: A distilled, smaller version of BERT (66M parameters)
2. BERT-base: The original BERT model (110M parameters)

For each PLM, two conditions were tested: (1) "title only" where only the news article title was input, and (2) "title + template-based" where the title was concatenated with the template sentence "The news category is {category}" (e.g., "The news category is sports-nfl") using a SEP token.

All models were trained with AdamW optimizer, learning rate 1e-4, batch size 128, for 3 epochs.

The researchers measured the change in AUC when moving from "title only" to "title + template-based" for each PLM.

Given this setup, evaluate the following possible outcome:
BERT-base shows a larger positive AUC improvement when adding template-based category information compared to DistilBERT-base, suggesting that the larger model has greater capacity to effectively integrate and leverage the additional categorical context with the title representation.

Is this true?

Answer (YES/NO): NO